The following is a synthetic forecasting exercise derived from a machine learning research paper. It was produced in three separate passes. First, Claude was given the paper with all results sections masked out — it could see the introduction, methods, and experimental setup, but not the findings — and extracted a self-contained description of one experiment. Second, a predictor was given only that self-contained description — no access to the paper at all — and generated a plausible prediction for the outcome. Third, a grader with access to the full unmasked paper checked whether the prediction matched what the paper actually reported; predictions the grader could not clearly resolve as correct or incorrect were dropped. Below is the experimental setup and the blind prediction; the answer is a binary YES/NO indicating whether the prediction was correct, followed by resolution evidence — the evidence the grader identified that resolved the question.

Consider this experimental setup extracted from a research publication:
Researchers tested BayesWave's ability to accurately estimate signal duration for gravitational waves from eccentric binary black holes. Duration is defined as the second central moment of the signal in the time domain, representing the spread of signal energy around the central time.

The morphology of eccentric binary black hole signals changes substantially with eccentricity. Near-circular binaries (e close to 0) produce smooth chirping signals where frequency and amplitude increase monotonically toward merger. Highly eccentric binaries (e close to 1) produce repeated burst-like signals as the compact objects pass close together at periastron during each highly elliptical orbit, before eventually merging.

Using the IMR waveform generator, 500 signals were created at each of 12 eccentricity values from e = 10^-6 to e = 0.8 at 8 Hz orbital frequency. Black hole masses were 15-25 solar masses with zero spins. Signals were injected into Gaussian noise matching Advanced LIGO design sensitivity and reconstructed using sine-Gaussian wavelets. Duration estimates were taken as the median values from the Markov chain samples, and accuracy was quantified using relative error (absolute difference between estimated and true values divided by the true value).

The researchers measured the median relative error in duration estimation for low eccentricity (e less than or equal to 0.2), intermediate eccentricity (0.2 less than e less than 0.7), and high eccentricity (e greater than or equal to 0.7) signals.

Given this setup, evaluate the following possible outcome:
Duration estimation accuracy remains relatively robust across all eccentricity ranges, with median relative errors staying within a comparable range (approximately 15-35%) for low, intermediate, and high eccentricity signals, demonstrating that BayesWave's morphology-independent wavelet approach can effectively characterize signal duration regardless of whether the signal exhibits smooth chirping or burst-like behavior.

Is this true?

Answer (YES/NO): NO